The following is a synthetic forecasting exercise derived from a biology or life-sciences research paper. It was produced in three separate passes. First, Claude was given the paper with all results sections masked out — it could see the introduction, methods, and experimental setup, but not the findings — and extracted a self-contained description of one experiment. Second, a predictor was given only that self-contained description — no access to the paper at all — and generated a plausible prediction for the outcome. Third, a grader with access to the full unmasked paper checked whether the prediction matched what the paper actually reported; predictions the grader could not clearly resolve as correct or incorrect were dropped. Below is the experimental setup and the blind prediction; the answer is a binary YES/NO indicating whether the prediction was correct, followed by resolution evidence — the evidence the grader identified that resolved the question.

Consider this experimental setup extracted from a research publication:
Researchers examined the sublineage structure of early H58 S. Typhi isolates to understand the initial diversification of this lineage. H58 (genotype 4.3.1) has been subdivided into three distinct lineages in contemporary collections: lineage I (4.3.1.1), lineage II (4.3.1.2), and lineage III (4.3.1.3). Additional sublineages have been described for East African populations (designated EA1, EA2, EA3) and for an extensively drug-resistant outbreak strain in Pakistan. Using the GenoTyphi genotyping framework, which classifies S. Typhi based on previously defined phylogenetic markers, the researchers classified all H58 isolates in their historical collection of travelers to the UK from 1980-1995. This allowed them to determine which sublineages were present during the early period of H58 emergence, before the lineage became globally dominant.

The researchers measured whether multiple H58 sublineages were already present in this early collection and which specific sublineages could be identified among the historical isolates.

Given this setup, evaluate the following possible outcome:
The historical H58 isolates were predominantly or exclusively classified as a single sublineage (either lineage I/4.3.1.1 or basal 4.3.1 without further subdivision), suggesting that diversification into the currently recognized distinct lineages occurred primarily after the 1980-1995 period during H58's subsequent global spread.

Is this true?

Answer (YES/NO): NO